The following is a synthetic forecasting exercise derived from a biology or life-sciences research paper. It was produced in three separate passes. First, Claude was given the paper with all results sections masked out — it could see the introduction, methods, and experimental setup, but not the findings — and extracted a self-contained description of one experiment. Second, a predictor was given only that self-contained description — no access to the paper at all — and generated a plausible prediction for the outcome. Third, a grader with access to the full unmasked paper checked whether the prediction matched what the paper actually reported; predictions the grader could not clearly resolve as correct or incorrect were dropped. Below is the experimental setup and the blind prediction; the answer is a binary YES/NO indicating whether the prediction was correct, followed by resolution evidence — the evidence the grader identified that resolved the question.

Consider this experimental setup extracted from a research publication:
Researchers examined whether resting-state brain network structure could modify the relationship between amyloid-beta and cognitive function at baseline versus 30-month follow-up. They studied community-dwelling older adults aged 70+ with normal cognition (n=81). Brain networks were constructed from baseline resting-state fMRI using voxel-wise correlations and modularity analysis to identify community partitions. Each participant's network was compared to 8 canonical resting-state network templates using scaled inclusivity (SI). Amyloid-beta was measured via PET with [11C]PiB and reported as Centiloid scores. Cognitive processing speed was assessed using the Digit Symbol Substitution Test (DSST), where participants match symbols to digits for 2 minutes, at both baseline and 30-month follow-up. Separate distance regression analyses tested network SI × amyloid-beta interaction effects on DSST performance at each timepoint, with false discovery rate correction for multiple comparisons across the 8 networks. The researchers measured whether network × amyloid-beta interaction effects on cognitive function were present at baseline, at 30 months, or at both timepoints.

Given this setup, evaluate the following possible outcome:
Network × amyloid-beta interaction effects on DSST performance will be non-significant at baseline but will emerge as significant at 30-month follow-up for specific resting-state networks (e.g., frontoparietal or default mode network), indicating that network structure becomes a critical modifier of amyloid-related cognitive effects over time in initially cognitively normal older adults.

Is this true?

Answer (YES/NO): YES